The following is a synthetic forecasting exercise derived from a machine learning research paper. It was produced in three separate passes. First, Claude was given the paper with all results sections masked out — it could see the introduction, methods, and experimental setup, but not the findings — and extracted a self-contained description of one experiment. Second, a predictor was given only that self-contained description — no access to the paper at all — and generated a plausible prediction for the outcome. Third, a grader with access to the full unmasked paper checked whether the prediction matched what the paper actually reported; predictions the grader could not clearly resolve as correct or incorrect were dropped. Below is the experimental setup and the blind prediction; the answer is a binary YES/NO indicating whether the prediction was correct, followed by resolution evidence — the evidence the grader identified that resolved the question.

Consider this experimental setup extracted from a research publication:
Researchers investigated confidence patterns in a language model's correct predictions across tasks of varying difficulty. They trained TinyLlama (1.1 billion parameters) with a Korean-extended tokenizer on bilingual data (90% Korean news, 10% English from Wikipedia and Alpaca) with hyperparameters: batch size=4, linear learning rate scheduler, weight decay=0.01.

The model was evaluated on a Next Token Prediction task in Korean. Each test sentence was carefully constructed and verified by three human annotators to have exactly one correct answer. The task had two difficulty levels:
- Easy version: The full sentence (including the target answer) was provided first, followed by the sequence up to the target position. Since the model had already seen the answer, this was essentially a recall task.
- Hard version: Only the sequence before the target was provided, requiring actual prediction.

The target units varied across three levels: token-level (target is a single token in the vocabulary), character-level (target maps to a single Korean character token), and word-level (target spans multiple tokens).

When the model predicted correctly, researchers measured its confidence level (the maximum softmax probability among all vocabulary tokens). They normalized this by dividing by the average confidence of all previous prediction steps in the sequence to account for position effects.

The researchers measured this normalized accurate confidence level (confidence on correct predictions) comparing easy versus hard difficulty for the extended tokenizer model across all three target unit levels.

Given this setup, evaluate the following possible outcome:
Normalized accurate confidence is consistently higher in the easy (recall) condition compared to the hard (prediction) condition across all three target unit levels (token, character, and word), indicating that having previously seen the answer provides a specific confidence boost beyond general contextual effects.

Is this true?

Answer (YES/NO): NO